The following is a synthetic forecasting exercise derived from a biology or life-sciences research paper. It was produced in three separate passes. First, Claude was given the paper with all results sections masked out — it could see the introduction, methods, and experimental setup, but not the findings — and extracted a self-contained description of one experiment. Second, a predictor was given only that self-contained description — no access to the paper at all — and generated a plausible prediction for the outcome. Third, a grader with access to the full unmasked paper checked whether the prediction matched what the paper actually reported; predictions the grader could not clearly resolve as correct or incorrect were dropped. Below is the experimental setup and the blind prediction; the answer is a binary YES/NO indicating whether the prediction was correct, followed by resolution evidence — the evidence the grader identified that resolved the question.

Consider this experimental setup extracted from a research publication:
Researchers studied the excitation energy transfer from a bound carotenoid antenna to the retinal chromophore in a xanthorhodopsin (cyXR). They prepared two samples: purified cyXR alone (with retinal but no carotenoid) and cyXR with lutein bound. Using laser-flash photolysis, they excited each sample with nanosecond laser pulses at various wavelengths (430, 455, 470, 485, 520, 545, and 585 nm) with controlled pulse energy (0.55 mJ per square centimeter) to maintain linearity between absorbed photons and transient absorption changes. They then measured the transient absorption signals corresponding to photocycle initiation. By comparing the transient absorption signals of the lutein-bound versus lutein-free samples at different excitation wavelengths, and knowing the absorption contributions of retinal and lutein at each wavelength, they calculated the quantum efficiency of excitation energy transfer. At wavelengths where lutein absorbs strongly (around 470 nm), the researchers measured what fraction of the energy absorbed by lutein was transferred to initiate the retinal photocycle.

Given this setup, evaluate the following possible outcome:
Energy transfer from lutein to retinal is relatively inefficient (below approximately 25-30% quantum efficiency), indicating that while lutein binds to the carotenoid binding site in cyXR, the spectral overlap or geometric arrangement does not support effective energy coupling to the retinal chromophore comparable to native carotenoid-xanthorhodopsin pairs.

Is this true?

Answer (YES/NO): YES